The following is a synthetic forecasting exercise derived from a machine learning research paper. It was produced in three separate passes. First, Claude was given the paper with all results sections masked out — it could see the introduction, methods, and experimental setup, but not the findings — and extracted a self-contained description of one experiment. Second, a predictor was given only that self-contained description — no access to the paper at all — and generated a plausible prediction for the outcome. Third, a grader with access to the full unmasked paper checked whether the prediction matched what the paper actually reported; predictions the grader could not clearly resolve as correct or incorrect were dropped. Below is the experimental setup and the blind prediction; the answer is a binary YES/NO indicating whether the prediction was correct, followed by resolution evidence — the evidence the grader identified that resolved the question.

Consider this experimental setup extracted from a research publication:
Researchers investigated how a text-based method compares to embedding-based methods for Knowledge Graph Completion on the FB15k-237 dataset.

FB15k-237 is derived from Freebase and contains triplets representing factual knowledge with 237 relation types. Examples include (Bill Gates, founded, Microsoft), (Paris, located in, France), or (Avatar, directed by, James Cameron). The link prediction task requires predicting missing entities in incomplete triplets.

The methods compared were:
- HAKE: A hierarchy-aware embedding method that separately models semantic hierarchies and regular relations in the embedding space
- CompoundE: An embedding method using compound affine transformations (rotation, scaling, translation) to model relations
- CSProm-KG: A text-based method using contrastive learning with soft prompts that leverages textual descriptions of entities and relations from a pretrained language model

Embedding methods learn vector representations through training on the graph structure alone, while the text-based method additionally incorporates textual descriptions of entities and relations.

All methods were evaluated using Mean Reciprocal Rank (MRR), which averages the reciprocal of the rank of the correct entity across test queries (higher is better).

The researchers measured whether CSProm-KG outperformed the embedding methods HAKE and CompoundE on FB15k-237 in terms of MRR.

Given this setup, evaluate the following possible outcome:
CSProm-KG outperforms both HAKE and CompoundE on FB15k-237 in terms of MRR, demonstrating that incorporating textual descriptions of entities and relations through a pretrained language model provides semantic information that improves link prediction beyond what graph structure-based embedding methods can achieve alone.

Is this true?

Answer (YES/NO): YES